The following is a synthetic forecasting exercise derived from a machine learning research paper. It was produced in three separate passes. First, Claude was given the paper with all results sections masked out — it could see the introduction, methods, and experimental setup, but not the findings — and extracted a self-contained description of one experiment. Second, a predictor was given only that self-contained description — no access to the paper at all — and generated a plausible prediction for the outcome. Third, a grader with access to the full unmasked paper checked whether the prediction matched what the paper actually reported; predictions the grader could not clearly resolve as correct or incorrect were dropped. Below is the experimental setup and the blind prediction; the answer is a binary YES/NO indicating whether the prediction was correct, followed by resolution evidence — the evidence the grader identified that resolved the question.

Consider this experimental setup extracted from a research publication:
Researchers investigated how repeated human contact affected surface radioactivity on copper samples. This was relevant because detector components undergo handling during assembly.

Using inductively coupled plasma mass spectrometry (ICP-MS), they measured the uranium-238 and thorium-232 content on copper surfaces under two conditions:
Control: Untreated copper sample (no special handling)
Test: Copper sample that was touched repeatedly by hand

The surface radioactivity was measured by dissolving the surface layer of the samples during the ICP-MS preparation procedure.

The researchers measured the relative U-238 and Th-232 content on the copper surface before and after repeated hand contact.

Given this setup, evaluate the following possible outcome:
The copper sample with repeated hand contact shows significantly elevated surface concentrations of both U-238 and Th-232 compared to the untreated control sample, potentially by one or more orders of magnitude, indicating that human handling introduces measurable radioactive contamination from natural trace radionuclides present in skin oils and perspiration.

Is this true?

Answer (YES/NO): NO